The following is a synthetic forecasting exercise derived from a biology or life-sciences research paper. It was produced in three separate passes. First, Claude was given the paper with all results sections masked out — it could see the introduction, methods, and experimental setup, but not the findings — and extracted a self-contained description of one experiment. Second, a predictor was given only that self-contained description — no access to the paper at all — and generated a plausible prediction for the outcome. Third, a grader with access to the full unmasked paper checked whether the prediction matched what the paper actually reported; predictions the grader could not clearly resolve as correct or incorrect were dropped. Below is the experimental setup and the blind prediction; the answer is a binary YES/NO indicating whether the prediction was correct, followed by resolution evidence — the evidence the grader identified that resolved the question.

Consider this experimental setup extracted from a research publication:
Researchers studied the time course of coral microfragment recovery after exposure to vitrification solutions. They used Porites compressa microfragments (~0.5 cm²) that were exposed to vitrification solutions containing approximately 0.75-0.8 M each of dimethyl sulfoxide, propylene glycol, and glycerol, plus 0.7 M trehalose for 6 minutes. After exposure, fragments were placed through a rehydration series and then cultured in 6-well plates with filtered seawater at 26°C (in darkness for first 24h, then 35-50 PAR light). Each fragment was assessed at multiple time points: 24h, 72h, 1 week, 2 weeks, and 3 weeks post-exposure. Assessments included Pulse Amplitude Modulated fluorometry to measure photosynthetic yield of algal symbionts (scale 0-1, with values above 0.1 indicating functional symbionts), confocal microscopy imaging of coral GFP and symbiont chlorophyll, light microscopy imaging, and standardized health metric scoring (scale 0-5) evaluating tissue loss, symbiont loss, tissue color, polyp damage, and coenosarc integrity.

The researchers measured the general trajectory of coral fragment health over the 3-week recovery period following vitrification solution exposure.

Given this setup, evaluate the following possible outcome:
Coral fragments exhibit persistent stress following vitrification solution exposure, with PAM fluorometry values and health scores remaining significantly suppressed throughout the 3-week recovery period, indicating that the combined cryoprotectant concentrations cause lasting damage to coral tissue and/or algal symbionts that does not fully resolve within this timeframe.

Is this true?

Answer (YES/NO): NO